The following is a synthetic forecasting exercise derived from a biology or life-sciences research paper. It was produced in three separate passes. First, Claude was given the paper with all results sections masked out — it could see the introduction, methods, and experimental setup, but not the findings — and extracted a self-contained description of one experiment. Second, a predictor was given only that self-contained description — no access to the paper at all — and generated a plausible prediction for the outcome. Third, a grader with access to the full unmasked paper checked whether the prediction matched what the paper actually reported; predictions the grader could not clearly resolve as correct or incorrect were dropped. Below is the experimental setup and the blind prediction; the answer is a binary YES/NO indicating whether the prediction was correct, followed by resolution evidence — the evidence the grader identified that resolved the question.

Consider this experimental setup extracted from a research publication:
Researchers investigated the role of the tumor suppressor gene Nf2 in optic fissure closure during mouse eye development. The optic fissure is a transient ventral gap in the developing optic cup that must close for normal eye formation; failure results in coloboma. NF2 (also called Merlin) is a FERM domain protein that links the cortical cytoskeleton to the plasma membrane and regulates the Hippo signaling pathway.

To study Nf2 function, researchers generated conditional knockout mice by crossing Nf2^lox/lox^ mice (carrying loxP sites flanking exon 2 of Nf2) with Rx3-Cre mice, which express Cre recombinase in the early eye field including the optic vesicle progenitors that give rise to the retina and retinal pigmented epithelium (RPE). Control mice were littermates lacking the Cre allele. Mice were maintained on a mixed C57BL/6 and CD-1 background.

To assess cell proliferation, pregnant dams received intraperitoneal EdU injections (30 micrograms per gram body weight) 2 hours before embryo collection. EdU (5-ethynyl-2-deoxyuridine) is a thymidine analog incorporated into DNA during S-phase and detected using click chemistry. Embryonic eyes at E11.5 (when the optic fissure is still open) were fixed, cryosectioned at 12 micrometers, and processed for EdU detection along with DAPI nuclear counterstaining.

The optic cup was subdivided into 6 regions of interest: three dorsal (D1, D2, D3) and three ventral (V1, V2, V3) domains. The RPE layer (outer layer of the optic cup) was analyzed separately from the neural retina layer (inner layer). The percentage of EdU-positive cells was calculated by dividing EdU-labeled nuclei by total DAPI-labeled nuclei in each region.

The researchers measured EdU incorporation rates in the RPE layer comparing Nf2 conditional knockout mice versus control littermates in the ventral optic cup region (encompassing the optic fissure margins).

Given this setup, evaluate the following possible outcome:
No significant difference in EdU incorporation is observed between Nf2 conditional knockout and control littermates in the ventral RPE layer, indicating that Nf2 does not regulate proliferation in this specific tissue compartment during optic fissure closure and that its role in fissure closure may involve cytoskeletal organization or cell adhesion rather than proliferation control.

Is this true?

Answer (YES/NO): NO